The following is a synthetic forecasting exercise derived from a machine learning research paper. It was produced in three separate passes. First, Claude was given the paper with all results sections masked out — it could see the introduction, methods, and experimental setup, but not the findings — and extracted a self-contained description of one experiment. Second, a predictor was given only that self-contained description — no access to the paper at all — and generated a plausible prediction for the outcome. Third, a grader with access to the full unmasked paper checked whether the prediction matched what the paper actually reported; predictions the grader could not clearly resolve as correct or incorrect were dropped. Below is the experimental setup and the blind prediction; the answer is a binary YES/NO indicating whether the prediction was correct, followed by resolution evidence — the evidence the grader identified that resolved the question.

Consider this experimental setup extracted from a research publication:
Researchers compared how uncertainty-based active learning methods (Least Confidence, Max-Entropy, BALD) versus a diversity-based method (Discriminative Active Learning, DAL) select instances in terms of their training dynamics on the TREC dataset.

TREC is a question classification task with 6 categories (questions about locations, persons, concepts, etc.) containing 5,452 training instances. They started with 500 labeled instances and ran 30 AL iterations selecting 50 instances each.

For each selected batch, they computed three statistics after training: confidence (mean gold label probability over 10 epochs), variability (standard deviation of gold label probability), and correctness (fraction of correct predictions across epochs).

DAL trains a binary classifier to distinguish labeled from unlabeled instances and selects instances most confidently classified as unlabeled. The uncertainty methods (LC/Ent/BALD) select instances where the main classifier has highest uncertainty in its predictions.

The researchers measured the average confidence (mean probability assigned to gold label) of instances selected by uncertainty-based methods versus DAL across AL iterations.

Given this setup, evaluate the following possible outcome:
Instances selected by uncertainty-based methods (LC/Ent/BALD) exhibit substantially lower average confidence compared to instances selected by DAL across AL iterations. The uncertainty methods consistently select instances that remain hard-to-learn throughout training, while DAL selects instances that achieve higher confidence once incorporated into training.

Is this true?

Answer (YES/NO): NO